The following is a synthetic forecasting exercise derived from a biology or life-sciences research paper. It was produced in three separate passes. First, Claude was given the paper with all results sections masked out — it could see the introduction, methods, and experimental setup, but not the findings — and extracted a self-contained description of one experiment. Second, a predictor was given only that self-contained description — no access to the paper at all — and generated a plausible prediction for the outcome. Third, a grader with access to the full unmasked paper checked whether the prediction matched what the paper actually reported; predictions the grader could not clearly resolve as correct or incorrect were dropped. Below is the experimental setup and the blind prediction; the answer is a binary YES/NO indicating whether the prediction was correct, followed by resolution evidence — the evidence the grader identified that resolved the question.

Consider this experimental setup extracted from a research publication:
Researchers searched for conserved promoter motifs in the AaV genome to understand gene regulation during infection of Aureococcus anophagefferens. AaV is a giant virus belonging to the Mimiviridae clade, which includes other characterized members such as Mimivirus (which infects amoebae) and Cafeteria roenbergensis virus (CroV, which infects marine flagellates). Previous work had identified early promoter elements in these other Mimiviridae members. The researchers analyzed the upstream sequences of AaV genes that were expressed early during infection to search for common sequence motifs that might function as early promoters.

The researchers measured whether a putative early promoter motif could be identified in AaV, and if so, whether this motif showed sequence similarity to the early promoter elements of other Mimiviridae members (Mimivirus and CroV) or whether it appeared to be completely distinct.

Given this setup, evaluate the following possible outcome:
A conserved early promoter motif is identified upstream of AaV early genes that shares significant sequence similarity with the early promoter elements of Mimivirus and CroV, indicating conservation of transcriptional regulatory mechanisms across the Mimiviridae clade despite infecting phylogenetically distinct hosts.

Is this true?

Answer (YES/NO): YES